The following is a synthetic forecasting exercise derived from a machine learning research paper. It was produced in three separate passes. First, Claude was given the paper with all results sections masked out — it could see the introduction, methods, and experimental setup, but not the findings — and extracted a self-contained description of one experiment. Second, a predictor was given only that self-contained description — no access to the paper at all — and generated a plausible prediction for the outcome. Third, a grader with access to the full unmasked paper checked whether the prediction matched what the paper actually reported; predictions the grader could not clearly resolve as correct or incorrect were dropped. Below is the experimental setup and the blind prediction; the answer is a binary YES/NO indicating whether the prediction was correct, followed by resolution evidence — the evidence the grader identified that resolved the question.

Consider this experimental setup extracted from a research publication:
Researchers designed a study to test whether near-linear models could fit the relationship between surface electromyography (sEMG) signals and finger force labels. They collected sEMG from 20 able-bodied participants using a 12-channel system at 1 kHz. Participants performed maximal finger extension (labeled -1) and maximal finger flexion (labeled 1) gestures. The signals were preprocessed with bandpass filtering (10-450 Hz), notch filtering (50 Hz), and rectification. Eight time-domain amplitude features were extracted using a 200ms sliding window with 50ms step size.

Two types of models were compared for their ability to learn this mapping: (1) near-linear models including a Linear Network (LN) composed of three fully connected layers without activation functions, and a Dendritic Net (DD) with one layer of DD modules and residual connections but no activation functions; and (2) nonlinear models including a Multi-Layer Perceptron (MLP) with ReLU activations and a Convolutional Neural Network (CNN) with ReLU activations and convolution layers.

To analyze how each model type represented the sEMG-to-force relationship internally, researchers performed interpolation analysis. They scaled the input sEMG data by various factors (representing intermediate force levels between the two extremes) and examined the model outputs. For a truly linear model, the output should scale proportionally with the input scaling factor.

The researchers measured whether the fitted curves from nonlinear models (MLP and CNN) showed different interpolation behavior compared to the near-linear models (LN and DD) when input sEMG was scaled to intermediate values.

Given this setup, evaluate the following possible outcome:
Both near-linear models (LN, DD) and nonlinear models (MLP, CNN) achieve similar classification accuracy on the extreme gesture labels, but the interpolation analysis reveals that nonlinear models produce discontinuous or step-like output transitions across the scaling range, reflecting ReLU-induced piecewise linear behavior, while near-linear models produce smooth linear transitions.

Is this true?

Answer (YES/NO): NO